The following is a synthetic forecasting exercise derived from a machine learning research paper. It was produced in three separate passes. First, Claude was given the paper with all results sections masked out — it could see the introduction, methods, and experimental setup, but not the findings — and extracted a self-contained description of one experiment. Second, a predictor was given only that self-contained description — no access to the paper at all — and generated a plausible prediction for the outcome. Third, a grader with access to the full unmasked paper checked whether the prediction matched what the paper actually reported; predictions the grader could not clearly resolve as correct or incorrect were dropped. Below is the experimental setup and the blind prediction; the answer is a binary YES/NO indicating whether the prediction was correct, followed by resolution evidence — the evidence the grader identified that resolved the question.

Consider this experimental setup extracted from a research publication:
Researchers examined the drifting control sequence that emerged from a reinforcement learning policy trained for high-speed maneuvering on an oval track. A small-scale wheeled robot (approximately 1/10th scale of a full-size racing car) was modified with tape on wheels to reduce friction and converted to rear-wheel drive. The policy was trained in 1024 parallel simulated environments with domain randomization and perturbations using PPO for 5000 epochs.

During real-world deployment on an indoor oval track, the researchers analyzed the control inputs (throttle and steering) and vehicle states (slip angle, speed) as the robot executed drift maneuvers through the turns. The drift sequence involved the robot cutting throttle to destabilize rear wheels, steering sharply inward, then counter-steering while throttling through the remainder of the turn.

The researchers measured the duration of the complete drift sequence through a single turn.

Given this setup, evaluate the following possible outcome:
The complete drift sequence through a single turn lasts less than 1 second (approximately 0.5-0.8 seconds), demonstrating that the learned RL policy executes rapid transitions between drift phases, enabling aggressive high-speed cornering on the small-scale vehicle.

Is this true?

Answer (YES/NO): NO